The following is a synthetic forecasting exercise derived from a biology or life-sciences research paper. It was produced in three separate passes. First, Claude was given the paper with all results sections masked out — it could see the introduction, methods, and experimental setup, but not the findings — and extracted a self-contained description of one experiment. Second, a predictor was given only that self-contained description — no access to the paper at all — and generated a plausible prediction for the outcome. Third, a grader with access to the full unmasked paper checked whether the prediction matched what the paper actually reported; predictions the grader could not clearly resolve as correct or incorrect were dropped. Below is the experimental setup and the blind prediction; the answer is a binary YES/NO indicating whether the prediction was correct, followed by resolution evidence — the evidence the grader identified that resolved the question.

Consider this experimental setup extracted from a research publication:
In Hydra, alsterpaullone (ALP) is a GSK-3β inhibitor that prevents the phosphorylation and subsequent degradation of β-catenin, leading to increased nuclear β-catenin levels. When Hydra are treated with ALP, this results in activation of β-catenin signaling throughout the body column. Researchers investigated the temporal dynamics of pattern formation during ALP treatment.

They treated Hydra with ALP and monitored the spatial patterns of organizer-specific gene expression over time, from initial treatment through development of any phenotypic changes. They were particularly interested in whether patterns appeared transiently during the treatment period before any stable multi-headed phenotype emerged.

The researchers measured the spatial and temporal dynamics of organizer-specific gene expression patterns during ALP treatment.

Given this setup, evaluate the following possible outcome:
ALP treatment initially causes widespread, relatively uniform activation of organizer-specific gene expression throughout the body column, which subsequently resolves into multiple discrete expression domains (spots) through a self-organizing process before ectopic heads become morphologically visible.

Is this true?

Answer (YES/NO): NO